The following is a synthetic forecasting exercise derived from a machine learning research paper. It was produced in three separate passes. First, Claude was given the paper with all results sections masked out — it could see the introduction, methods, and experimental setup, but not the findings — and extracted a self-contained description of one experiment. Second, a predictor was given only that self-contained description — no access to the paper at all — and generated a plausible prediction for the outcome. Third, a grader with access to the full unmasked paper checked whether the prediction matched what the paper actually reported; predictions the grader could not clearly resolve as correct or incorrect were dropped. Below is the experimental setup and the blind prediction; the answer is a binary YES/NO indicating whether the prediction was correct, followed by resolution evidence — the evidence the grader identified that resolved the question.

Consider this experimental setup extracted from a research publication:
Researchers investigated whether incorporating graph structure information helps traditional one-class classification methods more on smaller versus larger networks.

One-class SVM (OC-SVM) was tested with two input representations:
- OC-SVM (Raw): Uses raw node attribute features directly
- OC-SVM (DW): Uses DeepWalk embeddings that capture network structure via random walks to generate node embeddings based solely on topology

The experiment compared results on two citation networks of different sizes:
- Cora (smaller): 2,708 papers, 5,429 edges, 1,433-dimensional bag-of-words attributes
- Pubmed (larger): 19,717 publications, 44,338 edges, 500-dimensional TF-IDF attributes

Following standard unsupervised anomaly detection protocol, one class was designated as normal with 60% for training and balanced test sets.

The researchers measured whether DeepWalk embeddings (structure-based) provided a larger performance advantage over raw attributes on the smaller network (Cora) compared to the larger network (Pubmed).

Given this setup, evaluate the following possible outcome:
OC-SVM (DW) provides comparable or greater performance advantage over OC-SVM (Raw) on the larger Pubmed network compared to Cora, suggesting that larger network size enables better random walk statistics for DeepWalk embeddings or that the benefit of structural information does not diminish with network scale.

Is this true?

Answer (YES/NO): NO